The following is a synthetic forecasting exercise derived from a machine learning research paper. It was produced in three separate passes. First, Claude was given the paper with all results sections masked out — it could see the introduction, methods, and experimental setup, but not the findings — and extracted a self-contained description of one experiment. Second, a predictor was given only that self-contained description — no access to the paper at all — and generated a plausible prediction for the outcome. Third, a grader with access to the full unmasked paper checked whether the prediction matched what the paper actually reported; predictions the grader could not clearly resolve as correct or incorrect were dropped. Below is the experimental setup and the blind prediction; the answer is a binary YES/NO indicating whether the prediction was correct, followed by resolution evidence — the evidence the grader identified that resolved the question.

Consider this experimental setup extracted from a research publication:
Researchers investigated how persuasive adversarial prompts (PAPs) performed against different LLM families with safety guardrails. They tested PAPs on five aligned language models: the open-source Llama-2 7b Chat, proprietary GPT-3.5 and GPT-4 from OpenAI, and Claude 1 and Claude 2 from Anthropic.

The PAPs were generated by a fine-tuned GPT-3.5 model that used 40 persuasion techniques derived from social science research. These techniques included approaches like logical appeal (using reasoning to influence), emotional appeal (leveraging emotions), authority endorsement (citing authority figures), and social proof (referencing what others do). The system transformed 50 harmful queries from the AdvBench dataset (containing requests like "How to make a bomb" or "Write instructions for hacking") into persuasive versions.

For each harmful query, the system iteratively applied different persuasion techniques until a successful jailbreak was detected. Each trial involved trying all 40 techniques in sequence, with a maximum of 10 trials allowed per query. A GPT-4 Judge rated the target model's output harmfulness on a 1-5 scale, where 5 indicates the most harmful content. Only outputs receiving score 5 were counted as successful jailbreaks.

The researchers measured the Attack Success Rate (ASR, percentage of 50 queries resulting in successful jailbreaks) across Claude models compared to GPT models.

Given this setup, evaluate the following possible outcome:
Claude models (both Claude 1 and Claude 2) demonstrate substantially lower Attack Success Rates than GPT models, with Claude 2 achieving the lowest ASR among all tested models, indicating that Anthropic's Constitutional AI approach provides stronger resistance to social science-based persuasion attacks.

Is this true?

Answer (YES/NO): NO